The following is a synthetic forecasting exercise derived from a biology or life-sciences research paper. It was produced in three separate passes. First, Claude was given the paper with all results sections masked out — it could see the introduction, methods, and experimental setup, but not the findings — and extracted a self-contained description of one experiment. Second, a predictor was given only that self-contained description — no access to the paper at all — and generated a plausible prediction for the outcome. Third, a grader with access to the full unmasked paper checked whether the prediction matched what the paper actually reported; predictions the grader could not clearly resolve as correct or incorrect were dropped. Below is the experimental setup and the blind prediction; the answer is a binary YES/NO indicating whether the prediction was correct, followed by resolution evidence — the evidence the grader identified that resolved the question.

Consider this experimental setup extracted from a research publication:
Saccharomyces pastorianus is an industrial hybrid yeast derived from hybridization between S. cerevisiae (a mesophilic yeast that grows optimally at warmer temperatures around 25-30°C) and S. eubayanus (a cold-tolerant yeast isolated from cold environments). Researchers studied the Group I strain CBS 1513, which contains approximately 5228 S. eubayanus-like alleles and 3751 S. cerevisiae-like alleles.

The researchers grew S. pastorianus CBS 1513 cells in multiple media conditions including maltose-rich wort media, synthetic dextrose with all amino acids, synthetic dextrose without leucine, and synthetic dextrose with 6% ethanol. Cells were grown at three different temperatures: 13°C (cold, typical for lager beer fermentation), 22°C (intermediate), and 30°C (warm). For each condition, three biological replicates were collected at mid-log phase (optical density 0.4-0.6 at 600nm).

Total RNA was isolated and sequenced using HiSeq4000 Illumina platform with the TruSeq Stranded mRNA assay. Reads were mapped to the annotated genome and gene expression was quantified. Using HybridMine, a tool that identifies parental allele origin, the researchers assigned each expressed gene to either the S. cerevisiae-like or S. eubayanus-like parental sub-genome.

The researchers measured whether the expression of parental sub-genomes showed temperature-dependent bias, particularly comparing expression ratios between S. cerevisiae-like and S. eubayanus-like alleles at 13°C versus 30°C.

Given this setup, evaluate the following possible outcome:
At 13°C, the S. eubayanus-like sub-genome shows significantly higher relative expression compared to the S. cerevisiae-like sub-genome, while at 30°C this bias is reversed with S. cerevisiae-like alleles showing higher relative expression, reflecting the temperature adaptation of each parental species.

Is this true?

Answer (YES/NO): NO